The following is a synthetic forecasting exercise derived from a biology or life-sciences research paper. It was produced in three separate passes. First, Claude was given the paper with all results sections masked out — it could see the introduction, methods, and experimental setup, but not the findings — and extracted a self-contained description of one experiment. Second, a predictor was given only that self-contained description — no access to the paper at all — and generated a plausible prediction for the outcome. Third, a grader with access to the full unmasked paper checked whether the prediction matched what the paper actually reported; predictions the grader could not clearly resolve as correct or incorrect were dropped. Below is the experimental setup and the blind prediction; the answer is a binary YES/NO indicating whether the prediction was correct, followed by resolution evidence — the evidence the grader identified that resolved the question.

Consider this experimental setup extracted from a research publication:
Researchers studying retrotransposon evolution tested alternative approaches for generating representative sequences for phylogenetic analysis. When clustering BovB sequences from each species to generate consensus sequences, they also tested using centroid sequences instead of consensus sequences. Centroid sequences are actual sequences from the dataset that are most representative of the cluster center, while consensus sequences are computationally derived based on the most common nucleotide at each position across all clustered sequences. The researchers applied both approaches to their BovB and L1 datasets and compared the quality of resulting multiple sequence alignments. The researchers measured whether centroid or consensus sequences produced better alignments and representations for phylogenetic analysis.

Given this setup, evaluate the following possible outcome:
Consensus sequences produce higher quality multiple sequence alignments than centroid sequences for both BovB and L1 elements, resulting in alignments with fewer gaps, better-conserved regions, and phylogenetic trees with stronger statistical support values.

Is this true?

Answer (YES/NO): NO